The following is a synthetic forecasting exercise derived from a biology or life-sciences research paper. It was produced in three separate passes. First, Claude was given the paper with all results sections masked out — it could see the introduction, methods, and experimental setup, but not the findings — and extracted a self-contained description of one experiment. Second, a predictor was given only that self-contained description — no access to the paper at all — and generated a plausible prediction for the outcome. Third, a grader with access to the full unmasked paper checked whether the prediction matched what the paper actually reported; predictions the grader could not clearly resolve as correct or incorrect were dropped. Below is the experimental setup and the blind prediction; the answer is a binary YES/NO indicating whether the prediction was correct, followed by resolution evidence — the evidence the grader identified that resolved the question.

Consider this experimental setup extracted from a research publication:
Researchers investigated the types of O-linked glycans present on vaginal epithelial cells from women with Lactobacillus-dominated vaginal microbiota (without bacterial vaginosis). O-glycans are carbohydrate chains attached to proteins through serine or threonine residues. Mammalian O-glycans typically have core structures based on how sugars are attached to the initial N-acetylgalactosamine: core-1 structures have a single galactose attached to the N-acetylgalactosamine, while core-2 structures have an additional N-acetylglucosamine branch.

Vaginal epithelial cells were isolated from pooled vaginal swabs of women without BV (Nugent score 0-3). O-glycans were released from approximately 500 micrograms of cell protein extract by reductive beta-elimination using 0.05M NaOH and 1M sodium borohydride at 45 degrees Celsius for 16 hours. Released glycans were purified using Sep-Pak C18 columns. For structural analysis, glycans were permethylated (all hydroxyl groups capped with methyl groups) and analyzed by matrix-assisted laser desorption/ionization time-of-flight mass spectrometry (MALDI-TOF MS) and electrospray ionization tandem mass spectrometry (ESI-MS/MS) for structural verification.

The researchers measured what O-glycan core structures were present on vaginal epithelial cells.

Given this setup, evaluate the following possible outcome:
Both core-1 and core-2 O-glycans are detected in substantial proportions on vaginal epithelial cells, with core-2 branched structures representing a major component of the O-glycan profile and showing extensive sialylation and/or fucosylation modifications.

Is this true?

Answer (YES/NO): NO